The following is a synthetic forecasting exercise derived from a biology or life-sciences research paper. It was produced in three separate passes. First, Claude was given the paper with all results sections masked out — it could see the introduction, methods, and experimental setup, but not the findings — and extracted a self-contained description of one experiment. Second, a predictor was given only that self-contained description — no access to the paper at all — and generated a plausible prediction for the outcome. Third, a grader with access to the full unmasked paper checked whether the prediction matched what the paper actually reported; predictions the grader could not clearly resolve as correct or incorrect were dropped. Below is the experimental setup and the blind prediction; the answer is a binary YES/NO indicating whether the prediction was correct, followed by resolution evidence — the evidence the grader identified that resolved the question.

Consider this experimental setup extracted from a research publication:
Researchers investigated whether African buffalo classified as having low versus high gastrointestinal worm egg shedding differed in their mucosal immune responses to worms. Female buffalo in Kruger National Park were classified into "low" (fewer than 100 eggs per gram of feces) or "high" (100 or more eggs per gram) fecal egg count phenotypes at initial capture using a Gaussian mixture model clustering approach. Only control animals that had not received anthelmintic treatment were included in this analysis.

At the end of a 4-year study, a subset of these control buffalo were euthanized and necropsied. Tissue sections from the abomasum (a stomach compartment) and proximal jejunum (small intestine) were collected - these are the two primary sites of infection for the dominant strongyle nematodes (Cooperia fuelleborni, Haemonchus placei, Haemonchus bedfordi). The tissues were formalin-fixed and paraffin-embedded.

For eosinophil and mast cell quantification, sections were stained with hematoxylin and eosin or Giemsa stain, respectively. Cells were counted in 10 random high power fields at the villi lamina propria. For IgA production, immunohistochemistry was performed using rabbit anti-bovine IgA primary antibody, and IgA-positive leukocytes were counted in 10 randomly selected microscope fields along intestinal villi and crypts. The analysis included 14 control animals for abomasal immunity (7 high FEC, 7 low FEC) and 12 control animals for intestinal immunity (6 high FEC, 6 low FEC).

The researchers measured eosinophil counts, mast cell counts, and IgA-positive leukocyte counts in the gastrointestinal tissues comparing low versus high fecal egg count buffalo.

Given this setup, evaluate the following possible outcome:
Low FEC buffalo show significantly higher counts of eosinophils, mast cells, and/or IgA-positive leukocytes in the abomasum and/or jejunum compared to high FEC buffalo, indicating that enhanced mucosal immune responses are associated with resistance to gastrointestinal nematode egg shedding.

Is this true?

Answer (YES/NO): YES